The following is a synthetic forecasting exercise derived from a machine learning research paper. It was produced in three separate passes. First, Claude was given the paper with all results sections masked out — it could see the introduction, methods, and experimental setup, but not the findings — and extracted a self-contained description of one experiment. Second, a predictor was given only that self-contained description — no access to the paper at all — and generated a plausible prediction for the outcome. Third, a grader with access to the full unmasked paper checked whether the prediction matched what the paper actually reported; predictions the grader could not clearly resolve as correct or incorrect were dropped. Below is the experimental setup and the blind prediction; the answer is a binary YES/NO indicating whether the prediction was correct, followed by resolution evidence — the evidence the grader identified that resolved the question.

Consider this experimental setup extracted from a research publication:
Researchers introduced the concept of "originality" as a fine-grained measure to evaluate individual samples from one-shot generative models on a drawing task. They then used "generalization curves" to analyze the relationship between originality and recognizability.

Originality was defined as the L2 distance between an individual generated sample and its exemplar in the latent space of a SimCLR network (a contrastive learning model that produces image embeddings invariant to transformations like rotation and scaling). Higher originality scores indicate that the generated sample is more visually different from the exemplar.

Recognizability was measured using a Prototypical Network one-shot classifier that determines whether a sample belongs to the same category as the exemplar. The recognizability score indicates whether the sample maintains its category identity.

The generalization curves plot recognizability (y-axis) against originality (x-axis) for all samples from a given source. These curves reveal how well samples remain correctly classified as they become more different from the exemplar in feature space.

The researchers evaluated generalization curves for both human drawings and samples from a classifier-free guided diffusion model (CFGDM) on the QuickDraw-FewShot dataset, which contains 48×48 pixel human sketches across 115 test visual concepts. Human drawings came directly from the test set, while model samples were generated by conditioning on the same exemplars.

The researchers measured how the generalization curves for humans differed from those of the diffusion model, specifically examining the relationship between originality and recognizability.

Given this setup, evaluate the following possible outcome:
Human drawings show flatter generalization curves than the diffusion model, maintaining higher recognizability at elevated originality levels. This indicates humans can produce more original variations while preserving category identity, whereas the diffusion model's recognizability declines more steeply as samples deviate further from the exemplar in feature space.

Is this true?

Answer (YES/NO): YES